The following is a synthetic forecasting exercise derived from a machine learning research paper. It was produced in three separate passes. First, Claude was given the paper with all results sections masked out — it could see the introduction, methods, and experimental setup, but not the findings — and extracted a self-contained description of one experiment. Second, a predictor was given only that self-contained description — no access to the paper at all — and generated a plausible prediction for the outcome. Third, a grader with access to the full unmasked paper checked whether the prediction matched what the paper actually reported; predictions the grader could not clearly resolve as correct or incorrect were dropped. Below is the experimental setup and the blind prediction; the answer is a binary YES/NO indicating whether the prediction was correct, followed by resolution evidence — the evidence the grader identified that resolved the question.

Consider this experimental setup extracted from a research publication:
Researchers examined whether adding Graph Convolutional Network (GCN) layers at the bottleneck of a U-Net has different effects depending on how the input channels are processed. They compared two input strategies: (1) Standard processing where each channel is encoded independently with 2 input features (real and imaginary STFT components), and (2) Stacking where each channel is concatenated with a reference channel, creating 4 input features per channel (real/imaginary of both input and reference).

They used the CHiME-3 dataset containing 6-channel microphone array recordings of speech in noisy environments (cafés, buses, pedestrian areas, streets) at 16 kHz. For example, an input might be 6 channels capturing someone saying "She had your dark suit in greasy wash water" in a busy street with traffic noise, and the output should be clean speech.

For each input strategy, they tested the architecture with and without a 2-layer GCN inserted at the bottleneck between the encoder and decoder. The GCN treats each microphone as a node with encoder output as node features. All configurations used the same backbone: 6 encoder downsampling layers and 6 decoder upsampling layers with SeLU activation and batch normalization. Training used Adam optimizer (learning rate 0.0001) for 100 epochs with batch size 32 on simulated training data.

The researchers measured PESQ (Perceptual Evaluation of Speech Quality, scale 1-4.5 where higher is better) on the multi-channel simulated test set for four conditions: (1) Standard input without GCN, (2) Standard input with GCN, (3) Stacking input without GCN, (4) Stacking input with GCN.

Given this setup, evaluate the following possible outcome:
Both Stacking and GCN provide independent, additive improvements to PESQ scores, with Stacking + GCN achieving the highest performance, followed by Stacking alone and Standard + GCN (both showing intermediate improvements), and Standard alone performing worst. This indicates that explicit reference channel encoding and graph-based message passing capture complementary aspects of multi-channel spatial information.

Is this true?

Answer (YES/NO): NO